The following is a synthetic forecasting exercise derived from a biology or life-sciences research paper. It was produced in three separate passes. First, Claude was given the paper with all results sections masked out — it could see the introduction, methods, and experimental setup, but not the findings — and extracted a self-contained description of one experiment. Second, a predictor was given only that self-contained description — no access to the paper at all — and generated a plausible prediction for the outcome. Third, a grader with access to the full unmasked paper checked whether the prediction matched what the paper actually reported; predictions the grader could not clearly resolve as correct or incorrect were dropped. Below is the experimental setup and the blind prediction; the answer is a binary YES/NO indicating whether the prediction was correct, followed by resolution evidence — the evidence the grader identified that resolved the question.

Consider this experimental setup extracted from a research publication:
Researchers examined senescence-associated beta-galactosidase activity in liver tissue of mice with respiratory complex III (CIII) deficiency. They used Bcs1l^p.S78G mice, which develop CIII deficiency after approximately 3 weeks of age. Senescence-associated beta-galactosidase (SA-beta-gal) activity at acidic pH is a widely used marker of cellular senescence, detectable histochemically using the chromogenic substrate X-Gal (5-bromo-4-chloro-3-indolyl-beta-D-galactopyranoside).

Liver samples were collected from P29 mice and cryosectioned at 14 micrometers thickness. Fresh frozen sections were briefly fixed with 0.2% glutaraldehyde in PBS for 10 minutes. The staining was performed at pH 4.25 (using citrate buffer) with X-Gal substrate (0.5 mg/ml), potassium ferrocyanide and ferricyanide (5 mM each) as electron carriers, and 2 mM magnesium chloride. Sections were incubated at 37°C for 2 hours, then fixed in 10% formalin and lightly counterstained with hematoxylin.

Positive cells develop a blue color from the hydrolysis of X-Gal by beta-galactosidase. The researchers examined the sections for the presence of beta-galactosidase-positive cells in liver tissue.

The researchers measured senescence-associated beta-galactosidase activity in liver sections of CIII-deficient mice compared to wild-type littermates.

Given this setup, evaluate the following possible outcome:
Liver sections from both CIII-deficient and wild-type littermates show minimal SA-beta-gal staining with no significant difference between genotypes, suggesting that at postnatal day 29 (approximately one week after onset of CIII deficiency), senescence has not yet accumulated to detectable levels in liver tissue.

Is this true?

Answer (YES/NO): NO